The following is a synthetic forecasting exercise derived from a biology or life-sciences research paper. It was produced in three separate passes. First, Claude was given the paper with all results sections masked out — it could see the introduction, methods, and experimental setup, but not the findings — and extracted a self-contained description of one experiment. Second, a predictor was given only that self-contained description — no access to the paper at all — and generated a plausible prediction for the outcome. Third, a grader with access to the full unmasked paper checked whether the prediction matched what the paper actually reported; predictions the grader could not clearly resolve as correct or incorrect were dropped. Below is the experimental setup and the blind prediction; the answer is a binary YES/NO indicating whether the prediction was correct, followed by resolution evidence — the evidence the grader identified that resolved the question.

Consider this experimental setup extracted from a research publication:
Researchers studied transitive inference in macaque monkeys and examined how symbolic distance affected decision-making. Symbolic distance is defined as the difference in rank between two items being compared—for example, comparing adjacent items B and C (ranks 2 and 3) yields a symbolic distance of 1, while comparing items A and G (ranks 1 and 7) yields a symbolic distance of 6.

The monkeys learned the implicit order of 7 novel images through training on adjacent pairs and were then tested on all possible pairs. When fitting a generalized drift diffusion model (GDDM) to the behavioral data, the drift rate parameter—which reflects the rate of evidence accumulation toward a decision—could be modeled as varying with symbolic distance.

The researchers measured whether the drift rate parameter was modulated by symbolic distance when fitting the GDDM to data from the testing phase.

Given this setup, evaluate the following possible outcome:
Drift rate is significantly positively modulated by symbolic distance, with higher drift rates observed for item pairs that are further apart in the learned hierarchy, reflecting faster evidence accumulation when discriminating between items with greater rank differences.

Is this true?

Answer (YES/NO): YES